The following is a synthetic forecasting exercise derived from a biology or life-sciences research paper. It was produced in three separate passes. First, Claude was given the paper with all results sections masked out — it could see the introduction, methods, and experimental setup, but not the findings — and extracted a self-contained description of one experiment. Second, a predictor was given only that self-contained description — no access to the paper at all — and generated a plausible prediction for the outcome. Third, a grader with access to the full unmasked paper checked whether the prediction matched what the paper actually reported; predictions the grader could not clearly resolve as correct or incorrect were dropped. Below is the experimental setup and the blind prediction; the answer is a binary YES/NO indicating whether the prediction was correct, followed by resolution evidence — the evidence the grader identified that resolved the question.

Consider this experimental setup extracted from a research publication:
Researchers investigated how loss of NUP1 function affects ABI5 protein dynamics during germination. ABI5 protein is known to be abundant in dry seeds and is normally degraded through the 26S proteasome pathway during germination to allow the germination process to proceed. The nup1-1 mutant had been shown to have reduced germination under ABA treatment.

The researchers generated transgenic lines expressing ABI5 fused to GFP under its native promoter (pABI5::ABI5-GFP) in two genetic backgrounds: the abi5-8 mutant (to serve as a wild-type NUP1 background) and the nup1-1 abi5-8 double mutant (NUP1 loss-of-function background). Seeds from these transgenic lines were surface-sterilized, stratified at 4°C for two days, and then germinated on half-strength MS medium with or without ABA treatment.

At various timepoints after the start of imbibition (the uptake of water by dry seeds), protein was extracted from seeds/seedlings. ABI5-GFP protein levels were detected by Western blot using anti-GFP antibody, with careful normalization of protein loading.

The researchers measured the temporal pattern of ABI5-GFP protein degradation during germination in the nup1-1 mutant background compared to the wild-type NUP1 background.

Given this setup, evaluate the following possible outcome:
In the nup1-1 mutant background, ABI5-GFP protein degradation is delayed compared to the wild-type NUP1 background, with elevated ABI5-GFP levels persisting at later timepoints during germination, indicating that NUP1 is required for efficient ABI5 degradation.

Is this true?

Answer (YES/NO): YES